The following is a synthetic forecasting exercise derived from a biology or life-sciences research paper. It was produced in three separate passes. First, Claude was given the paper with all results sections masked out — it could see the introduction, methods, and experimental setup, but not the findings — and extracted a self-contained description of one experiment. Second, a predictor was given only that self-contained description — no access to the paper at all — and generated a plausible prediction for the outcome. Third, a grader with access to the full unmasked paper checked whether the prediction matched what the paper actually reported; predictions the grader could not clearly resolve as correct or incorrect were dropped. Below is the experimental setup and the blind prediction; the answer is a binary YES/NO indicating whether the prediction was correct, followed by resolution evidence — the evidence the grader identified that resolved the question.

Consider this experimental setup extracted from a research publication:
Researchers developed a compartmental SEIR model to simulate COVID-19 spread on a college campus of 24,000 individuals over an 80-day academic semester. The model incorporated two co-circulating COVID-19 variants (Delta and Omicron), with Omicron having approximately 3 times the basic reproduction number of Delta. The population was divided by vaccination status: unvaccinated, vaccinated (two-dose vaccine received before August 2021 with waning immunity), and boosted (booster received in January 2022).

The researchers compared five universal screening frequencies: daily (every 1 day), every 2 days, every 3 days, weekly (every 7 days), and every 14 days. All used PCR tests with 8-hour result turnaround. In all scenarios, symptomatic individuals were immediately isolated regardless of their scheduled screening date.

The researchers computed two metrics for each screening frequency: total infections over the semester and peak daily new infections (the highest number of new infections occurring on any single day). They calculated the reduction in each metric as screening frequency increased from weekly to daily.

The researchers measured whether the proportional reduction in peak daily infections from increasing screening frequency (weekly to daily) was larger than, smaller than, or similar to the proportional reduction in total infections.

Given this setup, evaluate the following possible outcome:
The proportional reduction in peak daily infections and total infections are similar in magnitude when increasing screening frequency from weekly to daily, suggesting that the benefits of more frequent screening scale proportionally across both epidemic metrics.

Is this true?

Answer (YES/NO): NO